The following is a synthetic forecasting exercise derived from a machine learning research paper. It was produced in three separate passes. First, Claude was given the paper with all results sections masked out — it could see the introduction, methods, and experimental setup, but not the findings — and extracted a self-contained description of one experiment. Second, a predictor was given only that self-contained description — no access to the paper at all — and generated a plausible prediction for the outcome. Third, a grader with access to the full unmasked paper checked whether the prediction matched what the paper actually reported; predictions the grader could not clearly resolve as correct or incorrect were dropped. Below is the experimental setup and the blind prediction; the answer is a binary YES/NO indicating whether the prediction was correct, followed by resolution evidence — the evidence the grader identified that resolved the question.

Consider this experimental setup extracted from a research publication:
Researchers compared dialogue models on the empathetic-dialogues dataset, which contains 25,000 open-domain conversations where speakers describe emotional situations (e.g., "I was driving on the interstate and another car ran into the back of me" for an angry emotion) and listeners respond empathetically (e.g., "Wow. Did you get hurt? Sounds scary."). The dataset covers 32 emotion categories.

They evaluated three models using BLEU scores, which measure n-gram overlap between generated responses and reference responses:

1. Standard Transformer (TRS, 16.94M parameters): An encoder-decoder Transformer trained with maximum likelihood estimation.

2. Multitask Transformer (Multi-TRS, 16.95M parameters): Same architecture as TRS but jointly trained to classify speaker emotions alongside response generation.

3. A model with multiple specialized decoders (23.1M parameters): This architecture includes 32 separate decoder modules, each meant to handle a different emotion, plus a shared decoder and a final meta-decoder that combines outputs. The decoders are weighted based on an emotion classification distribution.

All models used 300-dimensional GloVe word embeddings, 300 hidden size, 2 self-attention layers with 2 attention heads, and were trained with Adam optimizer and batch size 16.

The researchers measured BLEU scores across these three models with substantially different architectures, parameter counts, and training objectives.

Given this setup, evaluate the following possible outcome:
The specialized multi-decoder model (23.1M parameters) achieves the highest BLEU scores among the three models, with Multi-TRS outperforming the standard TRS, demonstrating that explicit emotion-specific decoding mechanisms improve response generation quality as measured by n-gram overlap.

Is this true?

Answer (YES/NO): NO